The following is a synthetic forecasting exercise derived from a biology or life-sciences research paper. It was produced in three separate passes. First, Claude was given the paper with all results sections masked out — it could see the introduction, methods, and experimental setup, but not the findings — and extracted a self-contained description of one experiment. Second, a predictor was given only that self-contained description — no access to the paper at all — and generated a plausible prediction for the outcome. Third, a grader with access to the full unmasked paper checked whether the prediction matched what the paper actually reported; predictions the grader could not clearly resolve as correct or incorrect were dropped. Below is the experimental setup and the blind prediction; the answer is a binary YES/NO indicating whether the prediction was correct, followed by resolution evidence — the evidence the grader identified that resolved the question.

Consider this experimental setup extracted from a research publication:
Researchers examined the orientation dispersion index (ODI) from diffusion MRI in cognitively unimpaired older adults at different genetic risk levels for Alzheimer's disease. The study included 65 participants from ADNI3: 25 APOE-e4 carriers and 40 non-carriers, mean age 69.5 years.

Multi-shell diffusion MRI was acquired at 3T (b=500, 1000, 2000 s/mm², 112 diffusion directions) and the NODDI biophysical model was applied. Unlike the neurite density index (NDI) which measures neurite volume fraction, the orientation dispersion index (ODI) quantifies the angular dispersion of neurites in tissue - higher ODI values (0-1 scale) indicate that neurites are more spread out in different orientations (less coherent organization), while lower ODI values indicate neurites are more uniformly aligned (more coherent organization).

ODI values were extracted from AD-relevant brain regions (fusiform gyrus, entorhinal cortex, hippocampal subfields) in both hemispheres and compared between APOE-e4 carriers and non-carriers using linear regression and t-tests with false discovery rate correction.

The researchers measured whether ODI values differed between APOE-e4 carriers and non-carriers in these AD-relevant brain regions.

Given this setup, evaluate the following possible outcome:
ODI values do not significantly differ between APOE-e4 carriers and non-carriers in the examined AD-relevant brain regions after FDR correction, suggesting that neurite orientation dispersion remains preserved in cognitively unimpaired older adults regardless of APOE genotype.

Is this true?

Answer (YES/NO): NO